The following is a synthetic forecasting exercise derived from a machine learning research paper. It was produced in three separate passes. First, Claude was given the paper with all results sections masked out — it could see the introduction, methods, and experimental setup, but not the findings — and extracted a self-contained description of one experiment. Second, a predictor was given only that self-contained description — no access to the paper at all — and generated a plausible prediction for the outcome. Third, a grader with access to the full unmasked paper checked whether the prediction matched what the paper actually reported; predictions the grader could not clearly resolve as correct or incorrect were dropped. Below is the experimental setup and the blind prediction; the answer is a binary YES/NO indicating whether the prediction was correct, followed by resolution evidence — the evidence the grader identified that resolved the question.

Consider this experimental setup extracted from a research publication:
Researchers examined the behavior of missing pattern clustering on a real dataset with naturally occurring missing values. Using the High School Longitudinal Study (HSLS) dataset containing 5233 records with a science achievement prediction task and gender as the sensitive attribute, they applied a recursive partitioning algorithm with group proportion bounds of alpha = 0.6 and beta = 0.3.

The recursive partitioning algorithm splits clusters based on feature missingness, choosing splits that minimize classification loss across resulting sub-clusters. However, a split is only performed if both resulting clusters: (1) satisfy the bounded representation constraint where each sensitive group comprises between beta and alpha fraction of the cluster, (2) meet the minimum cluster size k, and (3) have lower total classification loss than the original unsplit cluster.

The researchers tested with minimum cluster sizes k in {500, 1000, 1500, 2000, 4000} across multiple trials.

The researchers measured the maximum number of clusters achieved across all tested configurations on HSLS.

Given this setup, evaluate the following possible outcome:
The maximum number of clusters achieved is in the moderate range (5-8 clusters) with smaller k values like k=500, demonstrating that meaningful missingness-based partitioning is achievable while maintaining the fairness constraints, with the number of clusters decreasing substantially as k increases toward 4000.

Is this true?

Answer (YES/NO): YES